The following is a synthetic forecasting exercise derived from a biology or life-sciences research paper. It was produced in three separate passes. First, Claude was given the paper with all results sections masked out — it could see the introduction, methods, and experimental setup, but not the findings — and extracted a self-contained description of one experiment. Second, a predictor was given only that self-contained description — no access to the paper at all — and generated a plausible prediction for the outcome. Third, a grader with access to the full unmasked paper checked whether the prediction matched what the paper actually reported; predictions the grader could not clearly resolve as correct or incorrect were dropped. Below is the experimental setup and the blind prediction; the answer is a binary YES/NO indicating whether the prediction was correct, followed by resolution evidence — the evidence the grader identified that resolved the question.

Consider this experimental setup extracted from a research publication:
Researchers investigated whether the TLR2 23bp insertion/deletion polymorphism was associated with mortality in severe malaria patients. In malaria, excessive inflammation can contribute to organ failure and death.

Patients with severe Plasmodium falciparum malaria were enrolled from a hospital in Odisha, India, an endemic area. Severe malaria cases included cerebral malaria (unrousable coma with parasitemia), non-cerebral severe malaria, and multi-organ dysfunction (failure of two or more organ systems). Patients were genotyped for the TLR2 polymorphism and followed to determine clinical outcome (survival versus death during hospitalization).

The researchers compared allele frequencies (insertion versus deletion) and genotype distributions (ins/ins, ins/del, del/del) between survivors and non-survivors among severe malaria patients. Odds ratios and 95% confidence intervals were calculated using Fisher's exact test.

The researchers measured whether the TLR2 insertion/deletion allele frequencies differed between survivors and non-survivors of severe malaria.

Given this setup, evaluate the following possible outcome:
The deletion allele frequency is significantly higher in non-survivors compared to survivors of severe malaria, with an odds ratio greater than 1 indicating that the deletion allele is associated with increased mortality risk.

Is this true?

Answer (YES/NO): YES